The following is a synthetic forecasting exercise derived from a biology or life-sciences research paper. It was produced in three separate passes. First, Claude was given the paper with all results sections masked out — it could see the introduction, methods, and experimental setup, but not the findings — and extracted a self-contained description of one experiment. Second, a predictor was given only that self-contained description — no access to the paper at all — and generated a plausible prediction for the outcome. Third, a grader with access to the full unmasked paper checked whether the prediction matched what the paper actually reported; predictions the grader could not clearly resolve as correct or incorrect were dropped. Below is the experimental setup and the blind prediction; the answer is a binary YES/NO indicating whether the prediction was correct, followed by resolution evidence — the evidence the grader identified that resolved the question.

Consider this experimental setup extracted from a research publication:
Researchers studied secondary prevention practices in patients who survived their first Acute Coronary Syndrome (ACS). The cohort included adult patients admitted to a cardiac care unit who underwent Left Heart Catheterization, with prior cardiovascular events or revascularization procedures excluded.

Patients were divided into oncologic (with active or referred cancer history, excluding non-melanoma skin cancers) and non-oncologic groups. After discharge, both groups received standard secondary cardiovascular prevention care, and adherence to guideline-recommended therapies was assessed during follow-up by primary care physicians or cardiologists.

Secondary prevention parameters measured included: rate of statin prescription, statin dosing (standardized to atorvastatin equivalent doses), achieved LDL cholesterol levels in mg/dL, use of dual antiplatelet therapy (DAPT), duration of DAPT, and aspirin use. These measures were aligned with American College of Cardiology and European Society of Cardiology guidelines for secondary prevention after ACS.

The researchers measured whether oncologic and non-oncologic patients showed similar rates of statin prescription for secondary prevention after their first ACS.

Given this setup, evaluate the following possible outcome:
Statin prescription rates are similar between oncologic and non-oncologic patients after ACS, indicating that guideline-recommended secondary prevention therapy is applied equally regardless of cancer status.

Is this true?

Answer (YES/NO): YES